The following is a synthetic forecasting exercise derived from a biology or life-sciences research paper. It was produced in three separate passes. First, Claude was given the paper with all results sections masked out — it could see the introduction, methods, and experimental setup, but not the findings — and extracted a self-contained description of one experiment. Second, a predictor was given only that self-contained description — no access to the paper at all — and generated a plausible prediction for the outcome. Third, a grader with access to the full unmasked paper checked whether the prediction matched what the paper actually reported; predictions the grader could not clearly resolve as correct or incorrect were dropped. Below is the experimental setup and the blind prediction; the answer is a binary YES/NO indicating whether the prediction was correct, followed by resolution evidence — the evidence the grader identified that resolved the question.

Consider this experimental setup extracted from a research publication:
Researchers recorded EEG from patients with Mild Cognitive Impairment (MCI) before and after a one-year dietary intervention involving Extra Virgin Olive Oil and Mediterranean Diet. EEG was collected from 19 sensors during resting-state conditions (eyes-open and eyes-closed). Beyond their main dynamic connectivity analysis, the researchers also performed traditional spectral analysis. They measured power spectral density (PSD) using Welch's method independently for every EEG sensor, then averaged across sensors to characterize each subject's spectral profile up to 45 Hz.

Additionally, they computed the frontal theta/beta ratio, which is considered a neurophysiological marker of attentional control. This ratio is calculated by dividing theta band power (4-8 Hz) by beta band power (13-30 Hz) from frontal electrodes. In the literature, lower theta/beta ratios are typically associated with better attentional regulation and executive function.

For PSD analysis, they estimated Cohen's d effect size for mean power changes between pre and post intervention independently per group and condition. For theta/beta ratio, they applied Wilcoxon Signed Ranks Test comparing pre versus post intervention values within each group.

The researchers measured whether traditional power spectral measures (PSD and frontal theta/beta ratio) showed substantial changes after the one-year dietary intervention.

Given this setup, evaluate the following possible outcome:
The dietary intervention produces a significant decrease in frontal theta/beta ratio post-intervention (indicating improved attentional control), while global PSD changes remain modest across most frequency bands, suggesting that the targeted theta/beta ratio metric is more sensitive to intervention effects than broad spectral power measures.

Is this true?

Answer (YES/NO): NO